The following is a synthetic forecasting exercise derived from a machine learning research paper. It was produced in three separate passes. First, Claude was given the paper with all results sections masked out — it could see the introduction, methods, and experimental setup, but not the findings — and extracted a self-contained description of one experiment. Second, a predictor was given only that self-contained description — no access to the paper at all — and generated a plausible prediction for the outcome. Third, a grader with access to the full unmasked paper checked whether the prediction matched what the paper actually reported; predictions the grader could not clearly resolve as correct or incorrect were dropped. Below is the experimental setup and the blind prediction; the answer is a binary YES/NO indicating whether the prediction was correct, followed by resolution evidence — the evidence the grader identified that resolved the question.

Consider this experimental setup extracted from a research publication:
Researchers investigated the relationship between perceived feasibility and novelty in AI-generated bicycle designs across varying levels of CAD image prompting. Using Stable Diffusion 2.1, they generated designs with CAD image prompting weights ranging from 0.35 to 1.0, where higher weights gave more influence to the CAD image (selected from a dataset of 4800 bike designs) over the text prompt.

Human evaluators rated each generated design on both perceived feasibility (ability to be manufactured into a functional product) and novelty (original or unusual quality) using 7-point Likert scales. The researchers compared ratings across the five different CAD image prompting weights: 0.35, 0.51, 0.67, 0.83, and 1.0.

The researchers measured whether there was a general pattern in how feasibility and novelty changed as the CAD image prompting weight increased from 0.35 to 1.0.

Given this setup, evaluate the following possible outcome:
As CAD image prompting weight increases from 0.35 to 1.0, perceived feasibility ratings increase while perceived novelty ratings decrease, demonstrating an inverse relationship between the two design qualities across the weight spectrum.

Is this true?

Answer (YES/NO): NO